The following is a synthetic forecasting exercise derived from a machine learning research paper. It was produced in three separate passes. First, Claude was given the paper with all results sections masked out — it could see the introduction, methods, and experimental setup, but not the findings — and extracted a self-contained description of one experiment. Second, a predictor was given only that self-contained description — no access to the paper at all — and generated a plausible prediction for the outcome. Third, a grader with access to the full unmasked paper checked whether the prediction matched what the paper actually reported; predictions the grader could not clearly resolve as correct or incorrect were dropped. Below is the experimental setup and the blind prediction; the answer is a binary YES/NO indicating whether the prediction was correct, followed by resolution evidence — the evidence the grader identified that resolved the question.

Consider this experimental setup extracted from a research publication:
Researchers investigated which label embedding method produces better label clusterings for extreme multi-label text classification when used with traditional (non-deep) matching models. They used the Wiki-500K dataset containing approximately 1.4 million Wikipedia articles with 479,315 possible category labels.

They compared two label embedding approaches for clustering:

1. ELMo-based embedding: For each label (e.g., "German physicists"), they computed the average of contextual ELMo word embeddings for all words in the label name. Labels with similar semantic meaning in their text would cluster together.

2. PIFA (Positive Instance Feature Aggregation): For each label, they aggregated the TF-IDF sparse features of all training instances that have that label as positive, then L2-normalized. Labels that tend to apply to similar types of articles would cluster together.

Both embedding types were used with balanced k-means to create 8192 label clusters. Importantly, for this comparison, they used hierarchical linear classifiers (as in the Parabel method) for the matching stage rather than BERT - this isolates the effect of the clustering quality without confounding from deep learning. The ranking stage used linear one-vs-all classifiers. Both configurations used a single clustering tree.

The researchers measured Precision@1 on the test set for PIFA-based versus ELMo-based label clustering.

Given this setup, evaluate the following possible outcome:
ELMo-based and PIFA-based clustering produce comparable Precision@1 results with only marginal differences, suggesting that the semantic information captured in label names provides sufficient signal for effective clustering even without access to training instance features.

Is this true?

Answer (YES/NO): NO